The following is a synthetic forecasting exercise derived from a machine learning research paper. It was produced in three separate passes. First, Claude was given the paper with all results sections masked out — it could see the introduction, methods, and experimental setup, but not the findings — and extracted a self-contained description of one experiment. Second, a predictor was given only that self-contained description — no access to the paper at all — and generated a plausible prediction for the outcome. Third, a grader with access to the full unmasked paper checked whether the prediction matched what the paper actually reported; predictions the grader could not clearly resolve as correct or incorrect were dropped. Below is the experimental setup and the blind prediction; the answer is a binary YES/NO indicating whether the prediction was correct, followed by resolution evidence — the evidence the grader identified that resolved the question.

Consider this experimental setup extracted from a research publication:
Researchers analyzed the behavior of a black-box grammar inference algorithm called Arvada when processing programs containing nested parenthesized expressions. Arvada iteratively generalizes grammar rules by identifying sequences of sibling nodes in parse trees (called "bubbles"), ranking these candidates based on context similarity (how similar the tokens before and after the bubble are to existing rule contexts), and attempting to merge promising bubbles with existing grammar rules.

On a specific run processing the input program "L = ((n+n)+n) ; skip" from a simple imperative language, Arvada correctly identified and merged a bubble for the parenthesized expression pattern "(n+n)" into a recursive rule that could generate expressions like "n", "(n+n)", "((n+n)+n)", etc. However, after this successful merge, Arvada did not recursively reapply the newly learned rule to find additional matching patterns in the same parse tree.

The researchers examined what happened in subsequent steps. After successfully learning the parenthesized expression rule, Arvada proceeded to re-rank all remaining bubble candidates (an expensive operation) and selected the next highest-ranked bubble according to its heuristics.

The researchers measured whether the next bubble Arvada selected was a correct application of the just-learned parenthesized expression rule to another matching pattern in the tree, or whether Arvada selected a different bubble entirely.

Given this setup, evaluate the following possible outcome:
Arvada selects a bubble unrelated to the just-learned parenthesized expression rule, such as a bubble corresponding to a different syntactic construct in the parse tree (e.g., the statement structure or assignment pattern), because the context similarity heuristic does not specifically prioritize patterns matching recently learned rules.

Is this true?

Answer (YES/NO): YES